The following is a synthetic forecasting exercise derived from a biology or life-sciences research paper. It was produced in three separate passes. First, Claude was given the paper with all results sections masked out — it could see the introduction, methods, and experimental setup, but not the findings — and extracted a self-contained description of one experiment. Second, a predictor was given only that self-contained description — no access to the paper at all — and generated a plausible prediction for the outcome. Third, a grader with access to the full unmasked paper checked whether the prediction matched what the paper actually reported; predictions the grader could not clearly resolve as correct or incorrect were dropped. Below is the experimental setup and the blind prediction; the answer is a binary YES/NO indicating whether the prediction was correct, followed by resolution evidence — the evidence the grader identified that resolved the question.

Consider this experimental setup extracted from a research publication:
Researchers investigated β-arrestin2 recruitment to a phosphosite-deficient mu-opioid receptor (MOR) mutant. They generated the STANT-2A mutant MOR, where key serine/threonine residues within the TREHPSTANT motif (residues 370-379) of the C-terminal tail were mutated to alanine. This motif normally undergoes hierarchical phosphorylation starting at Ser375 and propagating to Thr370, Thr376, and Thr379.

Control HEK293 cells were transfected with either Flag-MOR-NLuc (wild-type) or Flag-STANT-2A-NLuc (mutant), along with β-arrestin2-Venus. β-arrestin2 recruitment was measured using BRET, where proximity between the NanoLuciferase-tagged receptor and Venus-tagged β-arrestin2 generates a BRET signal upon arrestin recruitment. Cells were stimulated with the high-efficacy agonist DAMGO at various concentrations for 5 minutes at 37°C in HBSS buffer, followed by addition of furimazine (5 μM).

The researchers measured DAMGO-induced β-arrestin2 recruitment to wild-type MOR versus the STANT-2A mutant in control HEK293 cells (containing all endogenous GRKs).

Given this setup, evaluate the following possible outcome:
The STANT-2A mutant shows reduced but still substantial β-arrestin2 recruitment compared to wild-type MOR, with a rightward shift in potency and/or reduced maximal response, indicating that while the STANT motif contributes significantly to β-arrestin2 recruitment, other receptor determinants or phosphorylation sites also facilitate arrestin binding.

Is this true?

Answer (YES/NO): NO